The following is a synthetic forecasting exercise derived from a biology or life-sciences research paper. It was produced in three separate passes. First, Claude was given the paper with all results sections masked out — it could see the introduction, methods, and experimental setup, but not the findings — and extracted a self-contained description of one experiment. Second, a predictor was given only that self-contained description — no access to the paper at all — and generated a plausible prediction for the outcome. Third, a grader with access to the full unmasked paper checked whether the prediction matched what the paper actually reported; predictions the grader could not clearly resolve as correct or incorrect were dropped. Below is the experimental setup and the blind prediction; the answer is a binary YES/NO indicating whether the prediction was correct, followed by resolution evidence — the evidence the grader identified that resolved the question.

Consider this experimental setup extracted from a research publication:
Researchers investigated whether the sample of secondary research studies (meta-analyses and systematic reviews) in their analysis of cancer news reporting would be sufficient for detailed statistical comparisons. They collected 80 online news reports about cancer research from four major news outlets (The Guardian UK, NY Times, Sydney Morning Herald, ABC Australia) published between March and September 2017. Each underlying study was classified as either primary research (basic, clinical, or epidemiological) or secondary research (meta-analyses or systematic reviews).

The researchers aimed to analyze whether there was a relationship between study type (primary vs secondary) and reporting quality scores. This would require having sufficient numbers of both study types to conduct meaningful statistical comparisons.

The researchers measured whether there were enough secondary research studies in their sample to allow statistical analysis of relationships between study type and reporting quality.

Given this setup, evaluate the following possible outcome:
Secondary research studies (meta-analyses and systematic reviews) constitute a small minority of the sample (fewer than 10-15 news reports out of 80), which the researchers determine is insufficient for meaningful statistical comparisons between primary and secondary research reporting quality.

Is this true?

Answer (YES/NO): YES